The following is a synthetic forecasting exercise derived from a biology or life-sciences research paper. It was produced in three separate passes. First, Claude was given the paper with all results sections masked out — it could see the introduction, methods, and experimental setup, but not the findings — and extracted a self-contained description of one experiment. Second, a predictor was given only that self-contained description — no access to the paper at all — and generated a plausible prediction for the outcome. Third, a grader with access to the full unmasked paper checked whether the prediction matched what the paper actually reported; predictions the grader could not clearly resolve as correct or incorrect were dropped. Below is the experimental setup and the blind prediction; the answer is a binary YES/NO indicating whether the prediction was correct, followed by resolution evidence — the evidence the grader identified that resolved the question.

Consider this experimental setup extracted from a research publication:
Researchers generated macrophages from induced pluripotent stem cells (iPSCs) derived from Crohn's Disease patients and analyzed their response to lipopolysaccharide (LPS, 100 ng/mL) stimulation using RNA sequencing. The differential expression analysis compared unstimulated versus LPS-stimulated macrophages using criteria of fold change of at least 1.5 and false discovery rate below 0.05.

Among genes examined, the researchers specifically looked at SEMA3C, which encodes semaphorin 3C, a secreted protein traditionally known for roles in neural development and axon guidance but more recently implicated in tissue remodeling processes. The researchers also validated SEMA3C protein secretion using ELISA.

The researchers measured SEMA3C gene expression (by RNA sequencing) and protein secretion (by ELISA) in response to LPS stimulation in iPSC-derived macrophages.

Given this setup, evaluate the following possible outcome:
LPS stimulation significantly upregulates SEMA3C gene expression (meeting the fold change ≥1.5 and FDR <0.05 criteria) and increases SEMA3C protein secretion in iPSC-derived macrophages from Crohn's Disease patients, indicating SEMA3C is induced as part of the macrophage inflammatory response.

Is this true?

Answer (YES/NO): YES